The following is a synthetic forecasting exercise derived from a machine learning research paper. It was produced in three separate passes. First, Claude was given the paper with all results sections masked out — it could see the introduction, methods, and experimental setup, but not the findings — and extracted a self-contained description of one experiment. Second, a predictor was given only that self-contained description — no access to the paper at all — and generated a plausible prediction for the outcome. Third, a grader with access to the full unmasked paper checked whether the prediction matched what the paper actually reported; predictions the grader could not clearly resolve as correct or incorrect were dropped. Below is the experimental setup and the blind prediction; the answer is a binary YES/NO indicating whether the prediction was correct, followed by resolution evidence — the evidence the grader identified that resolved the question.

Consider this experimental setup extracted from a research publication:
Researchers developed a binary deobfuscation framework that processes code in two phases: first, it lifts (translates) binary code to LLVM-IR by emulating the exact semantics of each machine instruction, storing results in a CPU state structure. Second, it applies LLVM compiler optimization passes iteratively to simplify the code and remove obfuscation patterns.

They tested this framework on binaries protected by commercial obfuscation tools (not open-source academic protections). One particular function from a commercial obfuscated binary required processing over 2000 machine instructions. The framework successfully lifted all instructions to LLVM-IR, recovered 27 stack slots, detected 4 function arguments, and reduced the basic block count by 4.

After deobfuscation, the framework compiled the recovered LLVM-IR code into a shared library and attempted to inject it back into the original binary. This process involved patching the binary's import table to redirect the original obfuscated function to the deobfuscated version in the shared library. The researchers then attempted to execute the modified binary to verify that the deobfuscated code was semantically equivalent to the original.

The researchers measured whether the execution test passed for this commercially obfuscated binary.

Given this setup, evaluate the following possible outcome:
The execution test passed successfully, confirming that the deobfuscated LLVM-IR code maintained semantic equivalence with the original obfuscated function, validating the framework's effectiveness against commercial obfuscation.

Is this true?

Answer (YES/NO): NO